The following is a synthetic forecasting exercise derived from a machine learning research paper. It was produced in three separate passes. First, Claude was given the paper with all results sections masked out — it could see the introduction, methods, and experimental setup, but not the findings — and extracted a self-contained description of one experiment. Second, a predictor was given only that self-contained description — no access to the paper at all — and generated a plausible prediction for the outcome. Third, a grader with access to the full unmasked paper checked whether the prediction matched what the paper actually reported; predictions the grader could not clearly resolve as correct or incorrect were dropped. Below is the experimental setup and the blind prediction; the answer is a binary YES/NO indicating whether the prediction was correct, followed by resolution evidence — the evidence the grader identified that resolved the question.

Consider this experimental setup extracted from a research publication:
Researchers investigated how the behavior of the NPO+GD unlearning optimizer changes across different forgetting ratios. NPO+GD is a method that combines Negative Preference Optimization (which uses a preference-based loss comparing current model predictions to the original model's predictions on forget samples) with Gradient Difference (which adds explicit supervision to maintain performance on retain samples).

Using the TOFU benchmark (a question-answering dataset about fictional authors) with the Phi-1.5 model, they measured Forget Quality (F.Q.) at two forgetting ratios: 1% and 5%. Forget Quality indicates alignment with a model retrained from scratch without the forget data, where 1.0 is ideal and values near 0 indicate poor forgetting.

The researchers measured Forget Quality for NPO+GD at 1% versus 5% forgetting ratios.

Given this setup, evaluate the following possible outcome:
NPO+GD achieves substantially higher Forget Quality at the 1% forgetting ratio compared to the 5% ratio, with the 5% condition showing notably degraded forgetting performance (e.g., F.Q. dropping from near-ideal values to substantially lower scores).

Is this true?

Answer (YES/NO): YES